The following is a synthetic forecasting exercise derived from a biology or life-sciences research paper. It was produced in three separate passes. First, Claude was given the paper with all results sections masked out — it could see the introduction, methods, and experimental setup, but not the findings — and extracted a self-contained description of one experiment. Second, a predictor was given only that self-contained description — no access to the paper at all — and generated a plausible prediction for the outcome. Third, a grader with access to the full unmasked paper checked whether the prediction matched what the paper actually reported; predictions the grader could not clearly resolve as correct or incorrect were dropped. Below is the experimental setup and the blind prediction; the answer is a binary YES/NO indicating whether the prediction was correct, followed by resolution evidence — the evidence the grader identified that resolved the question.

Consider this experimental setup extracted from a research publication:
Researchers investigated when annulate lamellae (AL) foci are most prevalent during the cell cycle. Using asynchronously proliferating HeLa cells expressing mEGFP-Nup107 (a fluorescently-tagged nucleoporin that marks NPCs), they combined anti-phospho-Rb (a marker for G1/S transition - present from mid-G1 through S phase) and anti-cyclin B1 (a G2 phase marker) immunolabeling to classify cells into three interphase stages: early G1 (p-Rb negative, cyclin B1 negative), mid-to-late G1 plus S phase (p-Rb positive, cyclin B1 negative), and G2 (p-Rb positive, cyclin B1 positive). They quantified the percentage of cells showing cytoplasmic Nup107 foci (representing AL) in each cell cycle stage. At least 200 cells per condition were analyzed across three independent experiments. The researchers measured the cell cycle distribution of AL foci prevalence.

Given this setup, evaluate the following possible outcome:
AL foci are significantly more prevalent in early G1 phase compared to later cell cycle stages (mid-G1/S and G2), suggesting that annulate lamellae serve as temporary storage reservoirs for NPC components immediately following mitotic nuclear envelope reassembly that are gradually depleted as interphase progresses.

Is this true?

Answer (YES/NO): NO